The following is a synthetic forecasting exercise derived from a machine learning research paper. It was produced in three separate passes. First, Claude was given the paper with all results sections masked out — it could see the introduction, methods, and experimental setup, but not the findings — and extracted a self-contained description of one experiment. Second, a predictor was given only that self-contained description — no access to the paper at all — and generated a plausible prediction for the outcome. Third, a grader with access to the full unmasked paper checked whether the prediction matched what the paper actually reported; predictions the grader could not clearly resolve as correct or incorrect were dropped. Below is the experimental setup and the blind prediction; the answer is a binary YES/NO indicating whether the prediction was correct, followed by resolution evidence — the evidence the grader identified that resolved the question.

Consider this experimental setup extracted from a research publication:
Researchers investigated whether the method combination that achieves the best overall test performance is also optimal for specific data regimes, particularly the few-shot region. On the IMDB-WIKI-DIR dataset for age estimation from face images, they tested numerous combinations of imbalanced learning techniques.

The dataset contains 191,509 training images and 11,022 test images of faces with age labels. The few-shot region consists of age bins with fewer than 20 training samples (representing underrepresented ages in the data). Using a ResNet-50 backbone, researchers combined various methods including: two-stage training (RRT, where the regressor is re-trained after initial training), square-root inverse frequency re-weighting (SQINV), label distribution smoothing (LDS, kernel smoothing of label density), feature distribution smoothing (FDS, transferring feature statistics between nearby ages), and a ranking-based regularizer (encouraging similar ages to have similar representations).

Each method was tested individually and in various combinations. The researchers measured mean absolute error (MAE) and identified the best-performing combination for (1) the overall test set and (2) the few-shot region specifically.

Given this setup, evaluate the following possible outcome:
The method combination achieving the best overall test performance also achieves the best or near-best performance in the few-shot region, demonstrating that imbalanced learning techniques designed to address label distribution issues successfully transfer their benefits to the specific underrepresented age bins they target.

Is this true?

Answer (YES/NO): NO